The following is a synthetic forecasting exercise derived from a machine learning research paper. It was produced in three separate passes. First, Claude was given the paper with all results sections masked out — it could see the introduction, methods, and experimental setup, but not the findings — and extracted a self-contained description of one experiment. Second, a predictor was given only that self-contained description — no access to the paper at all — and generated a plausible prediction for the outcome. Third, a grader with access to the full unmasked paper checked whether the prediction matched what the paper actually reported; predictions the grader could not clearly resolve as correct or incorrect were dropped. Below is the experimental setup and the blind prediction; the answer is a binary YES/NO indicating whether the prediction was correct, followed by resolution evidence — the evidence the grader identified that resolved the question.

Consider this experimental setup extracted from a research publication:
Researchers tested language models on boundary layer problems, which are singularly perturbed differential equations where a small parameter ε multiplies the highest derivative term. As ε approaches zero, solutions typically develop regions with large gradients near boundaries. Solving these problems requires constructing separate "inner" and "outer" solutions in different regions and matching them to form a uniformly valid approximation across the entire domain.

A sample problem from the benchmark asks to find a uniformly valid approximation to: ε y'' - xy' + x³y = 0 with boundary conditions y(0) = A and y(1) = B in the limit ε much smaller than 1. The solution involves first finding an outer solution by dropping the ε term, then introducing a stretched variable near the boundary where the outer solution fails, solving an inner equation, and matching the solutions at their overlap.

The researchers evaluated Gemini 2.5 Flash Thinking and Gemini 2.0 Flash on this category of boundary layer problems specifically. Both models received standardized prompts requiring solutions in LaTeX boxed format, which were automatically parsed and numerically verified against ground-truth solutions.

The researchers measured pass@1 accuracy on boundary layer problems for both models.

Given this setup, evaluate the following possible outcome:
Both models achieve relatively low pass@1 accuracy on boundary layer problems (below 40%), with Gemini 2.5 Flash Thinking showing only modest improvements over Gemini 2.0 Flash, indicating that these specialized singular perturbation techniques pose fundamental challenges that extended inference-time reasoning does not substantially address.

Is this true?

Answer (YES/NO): NO